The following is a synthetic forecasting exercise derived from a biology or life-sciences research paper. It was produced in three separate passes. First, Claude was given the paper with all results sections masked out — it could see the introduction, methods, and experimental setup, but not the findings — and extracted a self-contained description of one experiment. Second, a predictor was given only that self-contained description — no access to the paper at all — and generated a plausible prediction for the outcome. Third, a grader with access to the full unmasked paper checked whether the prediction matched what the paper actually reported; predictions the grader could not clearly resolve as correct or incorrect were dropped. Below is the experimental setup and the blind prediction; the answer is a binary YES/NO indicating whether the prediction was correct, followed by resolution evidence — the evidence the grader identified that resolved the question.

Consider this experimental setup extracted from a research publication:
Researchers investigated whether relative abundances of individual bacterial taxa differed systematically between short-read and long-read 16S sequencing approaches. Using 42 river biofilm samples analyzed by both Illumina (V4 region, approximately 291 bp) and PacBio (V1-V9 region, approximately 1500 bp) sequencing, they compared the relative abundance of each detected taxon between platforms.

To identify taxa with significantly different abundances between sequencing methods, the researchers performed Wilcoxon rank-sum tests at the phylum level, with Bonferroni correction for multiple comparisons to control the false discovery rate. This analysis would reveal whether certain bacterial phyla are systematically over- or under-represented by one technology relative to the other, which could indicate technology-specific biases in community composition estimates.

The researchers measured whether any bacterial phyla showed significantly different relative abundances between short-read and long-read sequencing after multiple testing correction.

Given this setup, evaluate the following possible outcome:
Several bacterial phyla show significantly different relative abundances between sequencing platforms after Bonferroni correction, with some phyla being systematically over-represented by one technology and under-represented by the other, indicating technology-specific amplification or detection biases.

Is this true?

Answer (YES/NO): YES